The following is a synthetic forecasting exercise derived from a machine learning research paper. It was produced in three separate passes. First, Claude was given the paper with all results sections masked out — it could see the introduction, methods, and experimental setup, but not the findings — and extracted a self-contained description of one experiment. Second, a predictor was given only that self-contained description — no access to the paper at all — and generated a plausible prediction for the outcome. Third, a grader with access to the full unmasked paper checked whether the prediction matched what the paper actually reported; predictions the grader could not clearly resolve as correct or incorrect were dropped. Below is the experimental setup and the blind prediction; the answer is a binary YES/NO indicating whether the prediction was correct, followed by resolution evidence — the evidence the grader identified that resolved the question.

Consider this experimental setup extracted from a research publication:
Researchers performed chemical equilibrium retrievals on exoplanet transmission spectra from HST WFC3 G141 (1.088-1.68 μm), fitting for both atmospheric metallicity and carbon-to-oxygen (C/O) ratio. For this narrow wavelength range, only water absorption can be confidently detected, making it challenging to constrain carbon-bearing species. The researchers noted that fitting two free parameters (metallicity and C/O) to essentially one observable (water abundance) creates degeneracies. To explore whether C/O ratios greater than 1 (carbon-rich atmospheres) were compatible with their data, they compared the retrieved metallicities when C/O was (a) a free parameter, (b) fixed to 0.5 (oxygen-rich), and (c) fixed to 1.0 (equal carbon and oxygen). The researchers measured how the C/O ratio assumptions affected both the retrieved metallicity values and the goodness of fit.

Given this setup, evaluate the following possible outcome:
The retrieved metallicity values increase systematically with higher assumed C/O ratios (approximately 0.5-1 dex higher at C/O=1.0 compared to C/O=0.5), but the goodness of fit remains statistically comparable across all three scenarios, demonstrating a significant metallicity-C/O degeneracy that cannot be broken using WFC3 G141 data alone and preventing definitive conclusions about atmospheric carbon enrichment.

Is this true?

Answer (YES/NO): NO